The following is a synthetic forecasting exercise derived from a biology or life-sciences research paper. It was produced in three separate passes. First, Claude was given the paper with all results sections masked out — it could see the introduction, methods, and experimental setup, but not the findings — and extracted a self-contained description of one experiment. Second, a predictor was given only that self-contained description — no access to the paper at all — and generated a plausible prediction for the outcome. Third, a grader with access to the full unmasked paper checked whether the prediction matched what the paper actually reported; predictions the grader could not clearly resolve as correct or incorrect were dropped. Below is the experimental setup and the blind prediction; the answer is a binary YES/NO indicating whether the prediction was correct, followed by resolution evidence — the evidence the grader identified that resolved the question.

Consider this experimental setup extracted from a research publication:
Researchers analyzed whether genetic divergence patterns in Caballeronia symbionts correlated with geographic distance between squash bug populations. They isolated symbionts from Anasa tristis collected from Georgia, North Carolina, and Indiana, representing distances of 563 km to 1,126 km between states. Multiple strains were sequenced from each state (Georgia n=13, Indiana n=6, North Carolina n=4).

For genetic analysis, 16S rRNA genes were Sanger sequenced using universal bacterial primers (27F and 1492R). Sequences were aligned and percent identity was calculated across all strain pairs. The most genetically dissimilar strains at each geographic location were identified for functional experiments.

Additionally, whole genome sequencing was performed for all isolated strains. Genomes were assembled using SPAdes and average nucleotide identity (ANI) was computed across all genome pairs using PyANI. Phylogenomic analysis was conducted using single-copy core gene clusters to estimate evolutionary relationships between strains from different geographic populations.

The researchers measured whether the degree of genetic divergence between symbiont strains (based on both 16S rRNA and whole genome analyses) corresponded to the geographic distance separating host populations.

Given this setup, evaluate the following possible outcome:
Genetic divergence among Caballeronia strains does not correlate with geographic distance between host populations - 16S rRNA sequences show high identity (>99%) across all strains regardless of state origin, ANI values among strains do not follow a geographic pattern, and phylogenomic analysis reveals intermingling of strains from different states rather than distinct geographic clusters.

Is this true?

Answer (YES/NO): NO